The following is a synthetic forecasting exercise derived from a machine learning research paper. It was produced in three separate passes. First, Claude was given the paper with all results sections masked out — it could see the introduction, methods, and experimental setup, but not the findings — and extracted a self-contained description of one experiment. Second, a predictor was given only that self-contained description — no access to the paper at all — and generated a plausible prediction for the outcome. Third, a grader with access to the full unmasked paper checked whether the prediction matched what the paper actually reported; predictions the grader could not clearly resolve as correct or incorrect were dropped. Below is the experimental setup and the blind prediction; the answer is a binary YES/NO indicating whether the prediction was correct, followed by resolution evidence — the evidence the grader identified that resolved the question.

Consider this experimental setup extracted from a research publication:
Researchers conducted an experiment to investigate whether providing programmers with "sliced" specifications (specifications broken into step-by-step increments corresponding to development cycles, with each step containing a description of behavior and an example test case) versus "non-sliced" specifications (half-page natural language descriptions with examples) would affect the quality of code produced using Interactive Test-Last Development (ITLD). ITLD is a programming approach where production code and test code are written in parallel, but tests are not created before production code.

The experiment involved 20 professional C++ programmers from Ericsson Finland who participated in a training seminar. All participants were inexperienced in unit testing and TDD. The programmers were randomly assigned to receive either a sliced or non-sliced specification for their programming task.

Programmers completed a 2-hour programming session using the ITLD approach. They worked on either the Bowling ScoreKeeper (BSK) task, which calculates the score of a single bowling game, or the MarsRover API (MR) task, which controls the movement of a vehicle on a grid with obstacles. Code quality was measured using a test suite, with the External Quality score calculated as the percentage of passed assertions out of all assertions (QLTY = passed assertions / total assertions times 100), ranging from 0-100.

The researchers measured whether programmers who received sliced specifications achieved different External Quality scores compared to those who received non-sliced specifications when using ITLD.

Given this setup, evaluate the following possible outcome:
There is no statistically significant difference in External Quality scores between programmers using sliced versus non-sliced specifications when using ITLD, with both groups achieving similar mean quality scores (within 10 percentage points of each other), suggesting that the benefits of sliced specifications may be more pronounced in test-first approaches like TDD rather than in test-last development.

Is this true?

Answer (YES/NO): YES